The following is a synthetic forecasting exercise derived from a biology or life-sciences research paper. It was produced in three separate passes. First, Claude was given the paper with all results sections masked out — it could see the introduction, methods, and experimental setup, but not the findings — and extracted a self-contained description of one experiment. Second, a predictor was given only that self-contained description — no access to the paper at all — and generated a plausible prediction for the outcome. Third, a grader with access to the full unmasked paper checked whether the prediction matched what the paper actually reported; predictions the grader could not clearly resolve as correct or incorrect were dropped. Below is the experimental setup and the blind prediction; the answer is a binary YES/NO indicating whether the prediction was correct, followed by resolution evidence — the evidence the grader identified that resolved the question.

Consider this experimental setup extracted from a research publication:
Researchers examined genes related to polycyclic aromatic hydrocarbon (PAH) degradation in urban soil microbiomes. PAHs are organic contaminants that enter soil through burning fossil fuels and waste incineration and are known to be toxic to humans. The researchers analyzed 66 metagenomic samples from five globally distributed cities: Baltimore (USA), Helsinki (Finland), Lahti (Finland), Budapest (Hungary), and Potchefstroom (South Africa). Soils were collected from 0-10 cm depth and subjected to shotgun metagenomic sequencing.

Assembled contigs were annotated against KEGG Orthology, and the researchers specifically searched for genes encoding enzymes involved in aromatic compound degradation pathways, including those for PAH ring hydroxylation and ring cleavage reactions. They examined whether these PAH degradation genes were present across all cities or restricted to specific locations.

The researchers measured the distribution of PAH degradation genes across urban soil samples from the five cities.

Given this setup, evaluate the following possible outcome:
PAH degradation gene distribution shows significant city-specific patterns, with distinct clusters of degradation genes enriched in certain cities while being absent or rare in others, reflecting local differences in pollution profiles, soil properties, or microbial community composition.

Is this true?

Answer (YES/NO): YES